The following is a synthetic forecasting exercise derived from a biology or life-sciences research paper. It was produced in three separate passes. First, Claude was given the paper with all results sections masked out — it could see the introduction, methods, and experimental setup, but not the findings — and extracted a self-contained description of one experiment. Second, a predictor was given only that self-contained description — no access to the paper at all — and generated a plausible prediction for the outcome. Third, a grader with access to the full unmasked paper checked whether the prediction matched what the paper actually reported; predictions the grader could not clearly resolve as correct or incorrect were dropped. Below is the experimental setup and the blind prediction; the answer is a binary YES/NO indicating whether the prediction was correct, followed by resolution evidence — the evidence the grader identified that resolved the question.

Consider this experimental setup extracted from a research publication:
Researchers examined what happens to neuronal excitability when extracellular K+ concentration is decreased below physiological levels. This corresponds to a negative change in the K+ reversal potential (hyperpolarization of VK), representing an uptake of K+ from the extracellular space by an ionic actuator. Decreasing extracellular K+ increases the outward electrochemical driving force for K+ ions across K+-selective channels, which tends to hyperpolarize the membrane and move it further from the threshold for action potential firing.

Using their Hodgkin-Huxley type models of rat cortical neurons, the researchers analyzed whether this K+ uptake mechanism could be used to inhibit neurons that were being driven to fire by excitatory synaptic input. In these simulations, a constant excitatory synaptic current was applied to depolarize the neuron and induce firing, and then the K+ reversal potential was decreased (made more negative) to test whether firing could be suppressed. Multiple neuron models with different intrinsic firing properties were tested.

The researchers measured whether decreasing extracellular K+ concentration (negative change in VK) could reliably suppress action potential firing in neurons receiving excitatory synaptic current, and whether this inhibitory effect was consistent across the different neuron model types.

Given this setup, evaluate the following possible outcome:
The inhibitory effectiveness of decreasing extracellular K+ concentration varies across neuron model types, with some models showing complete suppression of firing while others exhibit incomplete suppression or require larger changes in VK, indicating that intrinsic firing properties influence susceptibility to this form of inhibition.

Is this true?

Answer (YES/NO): YES